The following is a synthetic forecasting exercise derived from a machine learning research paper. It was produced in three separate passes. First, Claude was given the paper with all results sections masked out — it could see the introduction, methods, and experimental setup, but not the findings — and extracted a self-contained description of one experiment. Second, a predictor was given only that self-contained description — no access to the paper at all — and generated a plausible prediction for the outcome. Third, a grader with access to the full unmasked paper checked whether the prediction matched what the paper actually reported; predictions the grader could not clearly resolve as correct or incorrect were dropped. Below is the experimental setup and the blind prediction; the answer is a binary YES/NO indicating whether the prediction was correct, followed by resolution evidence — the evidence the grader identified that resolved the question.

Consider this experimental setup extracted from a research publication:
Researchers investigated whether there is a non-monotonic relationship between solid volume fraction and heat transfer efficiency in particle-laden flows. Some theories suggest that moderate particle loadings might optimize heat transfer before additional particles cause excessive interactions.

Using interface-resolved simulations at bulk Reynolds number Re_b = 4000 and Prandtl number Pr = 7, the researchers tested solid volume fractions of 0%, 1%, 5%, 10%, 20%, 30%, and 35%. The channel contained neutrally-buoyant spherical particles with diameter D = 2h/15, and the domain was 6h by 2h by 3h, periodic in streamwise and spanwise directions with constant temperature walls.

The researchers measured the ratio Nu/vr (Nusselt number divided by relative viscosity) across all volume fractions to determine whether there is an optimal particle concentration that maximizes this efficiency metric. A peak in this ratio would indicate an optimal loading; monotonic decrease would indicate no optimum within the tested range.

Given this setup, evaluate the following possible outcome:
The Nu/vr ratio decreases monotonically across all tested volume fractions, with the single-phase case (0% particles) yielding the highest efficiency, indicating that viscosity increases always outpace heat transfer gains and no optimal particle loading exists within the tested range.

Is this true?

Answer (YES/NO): NO